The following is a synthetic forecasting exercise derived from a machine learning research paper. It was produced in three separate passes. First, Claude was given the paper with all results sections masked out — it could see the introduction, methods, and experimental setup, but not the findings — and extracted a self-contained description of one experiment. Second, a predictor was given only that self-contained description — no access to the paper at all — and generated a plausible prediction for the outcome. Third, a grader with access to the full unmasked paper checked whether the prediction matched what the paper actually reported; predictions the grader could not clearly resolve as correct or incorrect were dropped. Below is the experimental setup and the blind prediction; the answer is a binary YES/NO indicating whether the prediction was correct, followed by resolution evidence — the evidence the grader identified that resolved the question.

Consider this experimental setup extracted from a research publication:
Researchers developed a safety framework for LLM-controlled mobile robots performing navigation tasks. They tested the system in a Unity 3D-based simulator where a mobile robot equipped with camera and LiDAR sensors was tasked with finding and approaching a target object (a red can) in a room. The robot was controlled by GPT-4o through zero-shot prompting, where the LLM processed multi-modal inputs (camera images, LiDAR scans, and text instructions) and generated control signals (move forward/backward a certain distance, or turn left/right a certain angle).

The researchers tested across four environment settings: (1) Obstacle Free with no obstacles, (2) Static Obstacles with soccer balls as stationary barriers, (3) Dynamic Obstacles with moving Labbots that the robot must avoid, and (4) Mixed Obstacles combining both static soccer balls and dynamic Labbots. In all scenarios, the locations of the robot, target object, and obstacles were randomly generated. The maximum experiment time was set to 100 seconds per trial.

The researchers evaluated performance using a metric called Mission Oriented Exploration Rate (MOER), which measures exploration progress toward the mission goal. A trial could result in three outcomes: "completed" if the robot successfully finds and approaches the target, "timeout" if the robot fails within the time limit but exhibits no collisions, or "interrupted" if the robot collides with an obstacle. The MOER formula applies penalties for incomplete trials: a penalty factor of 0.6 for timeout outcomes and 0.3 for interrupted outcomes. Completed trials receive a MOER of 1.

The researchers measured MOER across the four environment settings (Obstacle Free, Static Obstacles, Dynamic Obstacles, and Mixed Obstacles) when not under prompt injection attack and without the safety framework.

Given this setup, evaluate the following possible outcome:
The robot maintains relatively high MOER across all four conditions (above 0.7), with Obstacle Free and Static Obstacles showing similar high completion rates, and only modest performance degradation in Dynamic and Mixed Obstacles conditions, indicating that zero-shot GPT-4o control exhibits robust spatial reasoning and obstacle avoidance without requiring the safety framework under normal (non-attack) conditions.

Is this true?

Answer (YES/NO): NO